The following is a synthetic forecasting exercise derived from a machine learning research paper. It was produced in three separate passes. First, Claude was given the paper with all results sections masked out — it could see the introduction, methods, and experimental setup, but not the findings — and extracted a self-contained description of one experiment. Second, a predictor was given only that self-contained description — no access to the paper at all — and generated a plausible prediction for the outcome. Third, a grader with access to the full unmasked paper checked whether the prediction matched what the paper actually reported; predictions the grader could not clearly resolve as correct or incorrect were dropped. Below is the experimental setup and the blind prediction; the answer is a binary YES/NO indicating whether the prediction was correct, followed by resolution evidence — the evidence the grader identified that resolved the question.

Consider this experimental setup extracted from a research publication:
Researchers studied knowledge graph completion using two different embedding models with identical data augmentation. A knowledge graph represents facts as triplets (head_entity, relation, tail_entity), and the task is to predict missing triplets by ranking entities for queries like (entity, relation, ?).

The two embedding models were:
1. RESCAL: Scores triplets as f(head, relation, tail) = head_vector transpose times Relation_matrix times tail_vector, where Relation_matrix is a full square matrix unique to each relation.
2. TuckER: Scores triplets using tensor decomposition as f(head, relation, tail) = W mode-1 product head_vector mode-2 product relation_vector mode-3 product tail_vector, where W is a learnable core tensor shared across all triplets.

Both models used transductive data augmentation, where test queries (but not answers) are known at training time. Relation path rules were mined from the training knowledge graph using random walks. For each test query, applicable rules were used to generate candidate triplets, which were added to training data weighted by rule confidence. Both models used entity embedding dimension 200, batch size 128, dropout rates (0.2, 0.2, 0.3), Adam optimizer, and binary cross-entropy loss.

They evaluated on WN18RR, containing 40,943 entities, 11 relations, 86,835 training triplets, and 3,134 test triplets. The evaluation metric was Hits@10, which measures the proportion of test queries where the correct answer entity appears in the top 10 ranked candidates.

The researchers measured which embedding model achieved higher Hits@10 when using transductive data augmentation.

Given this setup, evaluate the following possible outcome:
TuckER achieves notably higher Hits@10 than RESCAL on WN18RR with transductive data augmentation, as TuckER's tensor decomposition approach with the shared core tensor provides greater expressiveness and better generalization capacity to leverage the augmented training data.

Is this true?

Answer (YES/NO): NO